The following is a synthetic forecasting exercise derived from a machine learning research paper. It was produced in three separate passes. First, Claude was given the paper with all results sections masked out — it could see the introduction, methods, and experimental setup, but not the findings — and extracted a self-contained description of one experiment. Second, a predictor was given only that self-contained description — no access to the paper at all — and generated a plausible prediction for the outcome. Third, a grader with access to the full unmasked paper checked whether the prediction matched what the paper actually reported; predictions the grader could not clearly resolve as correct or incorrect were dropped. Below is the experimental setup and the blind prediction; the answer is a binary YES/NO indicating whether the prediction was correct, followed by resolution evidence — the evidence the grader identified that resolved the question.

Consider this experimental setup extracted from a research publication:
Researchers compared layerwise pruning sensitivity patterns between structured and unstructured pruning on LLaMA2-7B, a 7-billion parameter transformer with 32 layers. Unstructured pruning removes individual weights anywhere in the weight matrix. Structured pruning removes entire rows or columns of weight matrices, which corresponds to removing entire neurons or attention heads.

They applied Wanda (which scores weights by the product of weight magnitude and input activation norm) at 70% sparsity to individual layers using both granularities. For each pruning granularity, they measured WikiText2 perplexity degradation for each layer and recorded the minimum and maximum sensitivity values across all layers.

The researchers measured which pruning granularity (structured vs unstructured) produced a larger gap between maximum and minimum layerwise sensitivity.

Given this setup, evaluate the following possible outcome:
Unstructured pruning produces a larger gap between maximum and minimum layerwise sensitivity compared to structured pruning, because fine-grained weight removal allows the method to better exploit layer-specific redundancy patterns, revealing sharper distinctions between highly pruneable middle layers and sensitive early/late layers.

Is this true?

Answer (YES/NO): NO